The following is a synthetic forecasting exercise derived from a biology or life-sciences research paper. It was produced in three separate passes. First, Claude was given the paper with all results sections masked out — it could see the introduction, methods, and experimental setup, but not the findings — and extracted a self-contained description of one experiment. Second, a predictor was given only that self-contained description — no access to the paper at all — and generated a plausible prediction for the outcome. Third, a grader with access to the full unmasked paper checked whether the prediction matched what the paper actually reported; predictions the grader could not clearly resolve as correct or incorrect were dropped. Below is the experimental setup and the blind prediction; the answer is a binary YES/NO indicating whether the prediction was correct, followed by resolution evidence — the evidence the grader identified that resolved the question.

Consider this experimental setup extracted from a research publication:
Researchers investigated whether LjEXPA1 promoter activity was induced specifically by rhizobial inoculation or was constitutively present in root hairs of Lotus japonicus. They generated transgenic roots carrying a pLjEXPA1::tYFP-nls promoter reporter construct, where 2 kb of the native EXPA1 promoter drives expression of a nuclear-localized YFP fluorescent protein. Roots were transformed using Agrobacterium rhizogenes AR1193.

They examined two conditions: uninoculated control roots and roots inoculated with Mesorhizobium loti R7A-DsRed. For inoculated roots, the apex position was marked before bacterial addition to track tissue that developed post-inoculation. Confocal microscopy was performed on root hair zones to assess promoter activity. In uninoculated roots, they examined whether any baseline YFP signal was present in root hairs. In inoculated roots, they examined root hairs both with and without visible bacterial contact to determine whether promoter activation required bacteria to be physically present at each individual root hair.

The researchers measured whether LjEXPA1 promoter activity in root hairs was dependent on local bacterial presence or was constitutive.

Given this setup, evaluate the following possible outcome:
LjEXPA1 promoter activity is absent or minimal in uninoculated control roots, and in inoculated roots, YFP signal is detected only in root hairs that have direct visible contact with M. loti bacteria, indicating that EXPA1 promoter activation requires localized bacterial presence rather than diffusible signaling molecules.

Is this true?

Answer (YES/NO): NO